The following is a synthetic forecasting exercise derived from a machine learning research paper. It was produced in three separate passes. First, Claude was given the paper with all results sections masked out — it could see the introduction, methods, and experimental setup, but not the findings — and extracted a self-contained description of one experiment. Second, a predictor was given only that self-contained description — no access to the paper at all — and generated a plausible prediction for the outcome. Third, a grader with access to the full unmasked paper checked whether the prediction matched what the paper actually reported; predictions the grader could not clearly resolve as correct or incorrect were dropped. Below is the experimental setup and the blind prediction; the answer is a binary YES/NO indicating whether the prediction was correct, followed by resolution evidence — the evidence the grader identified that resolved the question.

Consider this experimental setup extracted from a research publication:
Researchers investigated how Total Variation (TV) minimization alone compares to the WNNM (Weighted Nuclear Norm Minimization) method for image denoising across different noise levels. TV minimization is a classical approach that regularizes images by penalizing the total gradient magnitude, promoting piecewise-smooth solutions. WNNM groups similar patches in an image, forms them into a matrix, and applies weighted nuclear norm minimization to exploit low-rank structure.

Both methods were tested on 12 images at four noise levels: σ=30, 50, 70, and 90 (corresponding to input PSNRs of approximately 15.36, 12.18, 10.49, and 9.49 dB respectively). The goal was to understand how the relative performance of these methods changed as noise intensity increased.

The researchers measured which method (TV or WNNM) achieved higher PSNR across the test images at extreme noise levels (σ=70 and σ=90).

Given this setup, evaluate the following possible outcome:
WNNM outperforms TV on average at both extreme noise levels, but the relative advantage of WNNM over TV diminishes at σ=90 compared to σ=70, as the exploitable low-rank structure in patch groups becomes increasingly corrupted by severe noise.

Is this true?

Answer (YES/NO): NO